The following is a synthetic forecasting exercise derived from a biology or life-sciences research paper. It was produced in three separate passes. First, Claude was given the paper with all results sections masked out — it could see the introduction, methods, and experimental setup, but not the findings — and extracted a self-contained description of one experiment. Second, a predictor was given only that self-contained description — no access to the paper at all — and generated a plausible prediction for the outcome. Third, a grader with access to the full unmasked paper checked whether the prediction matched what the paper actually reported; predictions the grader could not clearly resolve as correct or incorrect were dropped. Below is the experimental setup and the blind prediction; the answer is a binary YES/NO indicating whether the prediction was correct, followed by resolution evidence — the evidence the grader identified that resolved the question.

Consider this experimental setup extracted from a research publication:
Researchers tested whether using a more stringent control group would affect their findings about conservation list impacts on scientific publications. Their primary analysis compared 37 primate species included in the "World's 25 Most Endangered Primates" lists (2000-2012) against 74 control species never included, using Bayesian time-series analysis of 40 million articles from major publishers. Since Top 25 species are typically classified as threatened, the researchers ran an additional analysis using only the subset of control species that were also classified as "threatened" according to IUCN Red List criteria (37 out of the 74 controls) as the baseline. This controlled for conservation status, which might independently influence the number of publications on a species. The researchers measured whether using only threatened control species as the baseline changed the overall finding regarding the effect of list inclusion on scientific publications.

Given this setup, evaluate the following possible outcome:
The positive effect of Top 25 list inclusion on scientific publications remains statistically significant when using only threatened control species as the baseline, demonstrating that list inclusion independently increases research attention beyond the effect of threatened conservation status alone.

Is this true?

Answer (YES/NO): YES